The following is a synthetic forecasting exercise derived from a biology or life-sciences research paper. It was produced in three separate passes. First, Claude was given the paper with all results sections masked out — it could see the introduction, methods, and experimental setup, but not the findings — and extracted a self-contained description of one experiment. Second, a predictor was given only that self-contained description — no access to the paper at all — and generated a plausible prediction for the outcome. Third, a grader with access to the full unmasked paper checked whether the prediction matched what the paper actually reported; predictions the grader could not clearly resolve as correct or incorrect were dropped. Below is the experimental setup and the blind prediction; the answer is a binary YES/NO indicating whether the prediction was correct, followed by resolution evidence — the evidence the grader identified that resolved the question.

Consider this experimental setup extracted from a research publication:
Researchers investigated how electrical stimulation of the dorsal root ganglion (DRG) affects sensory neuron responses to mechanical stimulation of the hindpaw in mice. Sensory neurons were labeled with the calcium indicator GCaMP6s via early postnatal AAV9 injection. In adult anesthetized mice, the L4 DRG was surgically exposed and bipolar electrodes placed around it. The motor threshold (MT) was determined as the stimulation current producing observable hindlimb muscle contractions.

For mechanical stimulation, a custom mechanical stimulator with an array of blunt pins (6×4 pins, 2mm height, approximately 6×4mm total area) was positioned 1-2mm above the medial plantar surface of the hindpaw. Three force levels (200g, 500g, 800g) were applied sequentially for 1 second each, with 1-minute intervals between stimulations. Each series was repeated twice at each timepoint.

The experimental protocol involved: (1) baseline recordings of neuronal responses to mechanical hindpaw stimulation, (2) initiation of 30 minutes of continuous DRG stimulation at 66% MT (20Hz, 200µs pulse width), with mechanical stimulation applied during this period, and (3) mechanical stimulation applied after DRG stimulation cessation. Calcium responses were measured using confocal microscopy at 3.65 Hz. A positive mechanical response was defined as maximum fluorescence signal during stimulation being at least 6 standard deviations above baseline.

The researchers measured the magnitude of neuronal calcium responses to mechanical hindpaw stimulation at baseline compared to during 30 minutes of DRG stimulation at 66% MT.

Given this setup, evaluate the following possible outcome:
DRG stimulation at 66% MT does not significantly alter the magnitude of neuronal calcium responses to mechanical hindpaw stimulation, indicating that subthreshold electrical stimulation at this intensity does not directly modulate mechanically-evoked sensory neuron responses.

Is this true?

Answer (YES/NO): YES